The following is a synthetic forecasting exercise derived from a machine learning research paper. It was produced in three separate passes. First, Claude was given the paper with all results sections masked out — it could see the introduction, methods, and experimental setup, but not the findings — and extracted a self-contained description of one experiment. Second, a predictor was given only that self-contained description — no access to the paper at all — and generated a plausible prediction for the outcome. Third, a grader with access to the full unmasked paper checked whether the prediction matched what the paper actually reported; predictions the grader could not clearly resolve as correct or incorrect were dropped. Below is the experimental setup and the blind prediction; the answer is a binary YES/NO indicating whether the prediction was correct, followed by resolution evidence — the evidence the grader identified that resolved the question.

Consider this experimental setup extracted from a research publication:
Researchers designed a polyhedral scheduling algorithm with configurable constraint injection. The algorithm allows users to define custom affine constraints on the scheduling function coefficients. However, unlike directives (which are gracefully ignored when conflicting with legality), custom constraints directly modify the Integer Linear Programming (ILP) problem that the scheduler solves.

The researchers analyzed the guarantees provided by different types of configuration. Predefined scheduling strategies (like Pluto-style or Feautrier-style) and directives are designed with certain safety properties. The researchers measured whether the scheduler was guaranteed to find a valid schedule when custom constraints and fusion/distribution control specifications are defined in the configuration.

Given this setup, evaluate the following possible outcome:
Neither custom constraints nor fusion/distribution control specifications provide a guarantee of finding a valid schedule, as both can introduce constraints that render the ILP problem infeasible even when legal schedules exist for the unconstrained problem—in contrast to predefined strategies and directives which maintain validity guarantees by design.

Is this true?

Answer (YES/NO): YES